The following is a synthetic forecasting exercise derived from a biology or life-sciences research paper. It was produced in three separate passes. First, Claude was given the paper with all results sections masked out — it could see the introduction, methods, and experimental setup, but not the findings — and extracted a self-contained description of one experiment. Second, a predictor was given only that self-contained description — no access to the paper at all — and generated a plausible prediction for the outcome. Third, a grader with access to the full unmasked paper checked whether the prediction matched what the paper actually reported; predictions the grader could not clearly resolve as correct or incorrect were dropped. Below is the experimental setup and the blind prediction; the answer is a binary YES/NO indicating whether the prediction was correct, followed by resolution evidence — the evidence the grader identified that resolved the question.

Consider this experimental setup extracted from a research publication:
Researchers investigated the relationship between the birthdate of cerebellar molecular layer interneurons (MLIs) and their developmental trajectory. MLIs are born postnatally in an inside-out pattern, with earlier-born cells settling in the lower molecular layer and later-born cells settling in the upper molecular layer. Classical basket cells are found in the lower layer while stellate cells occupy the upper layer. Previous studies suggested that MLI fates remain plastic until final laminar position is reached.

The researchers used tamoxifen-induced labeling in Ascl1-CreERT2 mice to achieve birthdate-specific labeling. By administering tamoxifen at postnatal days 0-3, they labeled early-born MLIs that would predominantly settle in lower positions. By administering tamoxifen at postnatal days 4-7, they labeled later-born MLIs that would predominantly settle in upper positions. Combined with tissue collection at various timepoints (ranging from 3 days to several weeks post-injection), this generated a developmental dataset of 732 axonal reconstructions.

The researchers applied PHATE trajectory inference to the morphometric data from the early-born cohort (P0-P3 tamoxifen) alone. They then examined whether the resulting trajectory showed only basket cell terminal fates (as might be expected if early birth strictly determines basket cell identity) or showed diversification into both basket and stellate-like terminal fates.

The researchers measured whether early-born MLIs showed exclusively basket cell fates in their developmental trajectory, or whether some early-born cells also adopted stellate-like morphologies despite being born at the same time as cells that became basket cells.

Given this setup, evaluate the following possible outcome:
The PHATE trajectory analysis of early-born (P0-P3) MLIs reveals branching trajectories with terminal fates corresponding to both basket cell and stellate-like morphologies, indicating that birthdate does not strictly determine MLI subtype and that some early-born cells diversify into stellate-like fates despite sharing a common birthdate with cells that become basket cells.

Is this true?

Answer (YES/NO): YES